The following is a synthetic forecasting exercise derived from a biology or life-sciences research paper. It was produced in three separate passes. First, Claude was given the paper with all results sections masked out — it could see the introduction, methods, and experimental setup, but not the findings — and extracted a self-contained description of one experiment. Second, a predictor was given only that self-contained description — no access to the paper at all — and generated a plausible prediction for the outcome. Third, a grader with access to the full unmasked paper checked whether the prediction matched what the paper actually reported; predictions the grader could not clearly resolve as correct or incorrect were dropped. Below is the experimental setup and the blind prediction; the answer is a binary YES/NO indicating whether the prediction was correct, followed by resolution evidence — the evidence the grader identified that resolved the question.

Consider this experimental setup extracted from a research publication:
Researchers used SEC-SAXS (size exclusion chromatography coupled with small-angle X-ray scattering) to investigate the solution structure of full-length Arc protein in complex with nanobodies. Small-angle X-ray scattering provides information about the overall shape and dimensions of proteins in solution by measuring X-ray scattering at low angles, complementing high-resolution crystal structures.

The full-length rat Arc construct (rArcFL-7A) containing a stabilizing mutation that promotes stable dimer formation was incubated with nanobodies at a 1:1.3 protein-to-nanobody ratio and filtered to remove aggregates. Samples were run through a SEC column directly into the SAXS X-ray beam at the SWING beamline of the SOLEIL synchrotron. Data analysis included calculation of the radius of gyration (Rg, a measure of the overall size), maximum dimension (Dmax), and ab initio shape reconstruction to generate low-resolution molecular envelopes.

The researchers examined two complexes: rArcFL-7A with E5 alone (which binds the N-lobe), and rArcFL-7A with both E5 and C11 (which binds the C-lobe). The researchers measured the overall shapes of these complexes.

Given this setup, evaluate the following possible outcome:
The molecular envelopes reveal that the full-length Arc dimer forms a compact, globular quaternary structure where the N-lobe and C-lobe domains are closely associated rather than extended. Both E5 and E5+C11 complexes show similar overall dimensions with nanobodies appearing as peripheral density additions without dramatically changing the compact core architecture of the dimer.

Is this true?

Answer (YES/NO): NO